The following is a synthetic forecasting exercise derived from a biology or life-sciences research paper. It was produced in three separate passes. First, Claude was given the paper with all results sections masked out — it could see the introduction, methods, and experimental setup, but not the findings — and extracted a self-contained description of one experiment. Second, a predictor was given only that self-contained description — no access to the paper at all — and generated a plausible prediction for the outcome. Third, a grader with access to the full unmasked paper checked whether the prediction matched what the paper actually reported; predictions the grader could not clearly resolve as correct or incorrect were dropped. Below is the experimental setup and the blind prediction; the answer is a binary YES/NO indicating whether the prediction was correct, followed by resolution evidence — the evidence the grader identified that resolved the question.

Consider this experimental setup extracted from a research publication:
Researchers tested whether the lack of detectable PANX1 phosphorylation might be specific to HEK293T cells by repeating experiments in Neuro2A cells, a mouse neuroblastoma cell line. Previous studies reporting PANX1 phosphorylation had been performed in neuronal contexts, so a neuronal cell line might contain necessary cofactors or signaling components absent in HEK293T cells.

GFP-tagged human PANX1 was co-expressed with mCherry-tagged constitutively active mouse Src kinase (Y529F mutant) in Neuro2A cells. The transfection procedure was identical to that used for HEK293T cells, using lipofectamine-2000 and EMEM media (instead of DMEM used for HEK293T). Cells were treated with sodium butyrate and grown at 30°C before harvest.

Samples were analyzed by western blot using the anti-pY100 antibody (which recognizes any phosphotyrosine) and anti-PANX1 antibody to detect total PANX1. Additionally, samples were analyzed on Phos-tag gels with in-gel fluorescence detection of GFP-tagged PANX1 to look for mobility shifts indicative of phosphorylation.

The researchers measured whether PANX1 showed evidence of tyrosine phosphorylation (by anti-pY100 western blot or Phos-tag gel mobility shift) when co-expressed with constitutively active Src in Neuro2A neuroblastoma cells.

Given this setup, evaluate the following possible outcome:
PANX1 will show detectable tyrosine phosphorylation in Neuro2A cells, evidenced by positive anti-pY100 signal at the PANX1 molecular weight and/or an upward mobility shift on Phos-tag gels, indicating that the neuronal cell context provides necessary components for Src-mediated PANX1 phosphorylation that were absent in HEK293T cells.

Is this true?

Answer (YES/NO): NO